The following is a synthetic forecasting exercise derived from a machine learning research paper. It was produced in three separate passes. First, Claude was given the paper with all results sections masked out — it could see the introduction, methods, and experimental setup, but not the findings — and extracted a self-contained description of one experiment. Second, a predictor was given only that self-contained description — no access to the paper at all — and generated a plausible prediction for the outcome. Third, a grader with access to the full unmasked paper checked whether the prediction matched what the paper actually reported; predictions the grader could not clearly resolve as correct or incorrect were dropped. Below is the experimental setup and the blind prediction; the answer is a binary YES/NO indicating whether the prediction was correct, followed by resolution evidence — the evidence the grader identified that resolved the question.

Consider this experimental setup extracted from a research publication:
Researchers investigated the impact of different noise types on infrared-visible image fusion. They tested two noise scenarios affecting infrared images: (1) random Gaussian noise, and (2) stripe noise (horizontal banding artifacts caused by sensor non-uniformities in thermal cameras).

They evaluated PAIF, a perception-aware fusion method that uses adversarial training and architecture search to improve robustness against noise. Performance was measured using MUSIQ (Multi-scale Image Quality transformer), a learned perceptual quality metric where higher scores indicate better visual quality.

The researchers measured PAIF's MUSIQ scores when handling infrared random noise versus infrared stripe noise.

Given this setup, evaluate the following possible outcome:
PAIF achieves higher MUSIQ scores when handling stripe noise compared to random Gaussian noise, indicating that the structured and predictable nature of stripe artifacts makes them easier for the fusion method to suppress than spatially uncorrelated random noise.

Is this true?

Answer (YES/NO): YES